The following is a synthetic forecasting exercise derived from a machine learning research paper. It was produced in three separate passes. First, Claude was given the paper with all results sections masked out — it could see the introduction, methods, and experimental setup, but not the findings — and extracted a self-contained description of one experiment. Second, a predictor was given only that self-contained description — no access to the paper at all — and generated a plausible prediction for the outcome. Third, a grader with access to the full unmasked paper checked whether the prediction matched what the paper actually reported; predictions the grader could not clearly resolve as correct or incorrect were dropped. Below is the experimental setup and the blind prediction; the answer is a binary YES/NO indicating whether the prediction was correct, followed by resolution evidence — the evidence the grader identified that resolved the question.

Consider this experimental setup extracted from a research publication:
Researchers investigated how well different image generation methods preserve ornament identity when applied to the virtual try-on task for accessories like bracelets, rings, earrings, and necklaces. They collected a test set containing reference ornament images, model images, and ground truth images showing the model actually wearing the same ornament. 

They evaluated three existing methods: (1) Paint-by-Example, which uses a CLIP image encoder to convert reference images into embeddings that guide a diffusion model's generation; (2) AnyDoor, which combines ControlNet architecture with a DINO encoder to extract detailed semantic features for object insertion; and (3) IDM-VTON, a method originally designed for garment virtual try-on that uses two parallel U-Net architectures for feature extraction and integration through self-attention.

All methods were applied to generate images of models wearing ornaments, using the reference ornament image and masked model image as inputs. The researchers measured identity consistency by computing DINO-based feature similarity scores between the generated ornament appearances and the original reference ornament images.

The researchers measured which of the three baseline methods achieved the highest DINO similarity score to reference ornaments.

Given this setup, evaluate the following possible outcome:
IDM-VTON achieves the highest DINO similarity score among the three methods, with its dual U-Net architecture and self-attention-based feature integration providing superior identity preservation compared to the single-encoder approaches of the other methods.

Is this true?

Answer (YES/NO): NO